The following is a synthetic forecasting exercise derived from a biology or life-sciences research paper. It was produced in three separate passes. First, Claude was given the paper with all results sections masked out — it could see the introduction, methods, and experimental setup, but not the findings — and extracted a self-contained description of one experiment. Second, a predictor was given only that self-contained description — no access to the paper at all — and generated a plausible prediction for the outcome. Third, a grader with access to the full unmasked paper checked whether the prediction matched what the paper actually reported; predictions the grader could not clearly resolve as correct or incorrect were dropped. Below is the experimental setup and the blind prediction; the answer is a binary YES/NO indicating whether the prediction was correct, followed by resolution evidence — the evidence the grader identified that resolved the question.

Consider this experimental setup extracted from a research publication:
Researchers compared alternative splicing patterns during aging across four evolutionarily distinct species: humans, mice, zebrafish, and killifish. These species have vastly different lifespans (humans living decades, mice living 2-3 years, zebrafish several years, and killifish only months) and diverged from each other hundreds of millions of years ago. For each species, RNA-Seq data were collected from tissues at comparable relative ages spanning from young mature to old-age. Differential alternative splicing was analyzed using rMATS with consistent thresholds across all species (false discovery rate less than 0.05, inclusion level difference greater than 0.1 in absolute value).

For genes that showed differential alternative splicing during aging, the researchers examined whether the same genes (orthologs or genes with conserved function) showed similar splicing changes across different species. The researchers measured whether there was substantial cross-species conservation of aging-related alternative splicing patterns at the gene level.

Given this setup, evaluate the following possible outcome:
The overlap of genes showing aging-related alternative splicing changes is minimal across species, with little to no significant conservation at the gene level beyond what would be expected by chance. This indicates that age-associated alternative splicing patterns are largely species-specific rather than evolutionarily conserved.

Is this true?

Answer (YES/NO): YES